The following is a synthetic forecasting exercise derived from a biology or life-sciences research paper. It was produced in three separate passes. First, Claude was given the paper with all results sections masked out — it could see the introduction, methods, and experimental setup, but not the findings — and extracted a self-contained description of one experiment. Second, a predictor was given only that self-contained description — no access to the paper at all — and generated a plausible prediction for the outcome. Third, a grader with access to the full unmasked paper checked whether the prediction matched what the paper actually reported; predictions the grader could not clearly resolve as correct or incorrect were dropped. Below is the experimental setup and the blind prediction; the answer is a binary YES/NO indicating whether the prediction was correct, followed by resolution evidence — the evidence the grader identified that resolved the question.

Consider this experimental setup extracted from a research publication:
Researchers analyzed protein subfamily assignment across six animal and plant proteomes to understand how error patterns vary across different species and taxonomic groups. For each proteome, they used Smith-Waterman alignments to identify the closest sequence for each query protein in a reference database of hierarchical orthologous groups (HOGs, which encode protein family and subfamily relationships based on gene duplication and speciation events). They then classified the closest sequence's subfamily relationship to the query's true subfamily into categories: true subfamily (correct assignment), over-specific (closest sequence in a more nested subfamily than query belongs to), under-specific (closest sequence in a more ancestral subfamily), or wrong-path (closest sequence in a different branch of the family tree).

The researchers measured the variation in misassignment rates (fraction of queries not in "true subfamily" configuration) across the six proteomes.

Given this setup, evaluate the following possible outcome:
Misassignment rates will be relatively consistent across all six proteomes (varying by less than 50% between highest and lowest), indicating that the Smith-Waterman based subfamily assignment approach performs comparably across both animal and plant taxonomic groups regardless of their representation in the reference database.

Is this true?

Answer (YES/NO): NO